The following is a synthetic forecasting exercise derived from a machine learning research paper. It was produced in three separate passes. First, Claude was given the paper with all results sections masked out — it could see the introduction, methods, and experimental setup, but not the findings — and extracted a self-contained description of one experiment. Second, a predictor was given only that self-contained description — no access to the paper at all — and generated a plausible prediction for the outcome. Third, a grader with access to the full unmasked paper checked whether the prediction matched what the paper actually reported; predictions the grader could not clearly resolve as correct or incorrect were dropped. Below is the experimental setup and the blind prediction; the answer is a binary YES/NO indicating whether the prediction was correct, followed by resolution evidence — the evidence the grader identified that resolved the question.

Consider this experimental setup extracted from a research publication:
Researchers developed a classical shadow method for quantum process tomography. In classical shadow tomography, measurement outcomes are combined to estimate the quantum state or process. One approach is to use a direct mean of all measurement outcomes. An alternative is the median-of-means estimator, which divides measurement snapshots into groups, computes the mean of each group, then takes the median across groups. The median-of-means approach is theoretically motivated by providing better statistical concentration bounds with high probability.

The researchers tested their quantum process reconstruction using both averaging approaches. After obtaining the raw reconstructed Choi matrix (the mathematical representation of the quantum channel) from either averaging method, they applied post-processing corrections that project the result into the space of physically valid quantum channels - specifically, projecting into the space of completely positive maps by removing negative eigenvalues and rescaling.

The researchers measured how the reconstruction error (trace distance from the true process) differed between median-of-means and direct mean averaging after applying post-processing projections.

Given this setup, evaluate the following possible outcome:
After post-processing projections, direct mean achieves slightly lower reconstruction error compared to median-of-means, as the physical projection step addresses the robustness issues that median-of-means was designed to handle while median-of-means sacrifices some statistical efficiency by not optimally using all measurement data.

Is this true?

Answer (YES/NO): NO